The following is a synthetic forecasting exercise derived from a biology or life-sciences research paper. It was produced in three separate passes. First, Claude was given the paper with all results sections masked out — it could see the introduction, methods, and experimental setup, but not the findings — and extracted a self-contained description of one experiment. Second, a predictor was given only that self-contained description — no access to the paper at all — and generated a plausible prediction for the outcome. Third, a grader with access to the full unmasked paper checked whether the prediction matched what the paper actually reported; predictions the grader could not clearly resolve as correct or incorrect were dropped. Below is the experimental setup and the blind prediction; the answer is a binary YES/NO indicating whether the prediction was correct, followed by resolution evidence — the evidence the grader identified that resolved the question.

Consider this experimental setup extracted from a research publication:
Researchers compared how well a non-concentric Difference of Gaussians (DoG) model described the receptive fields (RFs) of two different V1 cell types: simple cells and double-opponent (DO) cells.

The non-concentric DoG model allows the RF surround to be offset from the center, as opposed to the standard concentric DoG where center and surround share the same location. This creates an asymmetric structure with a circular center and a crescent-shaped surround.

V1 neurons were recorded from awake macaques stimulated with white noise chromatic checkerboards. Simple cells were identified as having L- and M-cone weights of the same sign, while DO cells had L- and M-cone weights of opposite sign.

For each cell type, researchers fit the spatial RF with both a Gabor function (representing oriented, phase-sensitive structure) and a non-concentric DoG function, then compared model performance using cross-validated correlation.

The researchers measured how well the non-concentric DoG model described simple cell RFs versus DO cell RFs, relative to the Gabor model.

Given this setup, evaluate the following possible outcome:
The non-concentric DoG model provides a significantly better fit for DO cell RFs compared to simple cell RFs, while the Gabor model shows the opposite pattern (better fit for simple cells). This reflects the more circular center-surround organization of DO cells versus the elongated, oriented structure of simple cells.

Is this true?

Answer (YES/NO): NO